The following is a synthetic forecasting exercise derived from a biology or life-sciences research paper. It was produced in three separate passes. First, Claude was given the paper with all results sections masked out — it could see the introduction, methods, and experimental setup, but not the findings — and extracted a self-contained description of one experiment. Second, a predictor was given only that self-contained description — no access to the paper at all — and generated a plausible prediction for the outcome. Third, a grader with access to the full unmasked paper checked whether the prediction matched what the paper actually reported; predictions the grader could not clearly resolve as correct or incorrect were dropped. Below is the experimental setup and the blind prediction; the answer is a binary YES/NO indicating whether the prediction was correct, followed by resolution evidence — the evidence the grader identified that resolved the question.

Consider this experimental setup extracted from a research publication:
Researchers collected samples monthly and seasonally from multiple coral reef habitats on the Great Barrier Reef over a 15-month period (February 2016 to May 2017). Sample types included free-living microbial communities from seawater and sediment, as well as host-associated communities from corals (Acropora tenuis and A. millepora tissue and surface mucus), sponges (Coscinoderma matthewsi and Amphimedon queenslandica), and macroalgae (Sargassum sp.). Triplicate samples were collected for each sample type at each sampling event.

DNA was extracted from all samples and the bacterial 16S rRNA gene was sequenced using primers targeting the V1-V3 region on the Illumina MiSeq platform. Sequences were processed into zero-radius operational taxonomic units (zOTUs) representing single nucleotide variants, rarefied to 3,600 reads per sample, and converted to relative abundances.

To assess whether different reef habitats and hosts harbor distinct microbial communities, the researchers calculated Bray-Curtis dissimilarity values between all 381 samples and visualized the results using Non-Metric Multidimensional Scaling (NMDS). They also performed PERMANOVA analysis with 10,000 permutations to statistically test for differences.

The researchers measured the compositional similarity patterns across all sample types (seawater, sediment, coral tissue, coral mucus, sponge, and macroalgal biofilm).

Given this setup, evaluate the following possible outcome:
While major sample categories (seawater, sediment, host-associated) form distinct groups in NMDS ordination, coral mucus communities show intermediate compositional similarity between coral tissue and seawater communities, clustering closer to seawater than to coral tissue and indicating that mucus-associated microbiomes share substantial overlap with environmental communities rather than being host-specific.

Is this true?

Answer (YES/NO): NO